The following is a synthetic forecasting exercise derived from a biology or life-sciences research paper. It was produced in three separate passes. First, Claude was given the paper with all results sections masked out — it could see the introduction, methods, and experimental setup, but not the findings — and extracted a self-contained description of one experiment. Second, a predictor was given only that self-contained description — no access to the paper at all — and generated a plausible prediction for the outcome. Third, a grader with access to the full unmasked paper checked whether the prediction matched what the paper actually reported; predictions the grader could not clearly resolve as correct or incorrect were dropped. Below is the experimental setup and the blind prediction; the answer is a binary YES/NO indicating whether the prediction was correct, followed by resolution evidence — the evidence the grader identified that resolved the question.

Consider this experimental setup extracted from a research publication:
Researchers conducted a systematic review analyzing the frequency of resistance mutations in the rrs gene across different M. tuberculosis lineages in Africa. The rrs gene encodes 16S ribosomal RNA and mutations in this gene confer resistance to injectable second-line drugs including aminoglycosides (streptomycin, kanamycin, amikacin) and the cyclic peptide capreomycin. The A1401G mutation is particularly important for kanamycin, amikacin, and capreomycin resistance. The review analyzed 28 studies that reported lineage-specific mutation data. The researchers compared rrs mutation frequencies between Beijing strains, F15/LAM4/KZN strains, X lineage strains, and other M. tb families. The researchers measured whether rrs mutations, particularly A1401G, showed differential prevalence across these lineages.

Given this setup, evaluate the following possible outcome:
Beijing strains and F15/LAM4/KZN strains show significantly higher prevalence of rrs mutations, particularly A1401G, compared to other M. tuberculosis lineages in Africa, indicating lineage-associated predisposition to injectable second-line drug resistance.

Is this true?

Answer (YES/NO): NO